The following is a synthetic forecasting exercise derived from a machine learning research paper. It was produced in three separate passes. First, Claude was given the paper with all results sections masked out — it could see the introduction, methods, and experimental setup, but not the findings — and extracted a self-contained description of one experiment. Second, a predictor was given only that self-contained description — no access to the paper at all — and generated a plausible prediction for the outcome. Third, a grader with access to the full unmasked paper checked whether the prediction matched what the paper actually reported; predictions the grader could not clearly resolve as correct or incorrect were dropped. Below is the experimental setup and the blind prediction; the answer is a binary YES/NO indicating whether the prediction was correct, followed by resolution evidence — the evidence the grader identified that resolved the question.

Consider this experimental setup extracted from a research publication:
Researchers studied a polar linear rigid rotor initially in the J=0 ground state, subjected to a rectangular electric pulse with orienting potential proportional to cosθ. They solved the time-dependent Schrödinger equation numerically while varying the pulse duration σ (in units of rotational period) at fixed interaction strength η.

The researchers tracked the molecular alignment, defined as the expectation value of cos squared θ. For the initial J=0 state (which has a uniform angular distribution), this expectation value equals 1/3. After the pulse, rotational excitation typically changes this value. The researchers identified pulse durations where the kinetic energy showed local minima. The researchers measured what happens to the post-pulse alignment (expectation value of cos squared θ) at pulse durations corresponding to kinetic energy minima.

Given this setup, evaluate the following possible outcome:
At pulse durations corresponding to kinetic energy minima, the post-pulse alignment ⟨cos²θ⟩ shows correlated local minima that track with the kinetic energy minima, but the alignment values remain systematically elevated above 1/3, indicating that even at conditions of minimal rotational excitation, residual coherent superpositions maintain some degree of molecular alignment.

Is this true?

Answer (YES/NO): NO